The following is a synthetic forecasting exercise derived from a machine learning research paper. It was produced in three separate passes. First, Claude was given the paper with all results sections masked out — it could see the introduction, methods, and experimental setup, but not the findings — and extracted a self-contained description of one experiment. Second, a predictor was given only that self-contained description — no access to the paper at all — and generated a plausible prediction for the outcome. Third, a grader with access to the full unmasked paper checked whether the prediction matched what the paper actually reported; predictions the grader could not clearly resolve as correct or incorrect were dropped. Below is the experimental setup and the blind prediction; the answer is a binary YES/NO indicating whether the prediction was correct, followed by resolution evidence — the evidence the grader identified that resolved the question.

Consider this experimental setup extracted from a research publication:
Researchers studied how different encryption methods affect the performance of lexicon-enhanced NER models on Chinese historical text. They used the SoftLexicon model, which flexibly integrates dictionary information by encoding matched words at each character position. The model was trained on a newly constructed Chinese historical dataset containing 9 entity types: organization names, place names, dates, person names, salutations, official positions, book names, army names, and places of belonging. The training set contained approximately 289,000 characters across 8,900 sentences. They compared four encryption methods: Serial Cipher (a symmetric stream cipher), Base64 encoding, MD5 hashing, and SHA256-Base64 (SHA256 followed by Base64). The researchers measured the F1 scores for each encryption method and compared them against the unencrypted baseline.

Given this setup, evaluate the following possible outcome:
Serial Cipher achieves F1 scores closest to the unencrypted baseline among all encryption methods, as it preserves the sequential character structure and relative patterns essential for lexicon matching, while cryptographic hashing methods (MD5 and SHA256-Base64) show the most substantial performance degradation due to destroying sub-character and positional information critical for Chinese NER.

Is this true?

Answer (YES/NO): NO